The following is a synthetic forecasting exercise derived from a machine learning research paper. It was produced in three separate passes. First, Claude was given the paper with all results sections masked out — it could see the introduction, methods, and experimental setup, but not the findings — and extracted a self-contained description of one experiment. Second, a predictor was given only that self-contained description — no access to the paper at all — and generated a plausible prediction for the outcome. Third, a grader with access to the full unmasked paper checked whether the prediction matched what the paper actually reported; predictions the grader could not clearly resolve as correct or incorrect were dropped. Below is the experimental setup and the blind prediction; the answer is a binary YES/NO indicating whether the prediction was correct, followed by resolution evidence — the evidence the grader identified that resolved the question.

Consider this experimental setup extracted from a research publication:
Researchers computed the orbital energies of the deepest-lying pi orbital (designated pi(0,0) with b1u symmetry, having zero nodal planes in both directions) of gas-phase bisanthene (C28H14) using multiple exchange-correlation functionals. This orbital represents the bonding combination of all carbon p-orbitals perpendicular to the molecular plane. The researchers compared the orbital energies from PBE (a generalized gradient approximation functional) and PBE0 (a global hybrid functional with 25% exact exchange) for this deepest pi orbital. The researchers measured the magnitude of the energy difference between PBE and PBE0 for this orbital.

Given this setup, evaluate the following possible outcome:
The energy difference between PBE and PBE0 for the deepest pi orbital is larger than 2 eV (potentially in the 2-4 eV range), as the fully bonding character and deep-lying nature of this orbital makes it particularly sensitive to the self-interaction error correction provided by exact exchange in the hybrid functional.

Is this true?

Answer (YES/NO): NO